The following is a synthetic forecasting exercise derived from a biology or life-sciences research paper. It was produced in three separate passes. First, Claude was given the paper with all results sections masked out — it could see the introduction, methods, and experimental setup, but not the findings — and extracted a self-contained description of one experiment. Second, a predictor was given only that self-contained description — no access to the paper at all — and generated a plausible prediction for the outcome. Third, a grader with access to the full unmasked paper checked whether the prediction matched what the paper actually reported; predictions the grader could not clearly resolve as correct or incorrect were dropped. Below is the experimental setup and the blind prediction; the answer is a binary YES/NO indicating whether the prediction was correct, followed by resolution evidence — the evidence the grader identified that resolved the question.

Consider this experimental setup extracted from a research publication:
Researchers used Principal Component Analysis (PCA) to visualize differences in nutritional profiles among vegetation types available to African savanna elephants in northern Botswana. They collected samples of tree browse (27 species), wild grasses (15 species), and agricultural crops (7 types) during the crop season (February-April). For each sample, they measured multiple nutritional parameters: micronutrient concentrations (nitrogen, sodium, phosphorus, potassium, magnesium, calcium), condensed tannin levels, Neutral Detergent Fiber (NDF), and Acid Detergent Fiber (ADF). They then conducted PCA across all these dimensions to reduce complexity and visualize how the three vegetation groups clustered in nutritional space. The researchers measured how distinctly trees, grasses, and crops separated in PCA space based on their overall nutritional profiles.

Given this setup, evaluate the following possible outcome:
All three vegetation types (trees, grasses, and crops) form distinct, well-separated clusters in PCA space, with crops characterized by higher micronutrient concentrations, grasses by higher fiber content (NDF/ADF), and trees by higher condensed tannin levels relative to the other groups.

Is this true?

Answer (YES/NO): YES